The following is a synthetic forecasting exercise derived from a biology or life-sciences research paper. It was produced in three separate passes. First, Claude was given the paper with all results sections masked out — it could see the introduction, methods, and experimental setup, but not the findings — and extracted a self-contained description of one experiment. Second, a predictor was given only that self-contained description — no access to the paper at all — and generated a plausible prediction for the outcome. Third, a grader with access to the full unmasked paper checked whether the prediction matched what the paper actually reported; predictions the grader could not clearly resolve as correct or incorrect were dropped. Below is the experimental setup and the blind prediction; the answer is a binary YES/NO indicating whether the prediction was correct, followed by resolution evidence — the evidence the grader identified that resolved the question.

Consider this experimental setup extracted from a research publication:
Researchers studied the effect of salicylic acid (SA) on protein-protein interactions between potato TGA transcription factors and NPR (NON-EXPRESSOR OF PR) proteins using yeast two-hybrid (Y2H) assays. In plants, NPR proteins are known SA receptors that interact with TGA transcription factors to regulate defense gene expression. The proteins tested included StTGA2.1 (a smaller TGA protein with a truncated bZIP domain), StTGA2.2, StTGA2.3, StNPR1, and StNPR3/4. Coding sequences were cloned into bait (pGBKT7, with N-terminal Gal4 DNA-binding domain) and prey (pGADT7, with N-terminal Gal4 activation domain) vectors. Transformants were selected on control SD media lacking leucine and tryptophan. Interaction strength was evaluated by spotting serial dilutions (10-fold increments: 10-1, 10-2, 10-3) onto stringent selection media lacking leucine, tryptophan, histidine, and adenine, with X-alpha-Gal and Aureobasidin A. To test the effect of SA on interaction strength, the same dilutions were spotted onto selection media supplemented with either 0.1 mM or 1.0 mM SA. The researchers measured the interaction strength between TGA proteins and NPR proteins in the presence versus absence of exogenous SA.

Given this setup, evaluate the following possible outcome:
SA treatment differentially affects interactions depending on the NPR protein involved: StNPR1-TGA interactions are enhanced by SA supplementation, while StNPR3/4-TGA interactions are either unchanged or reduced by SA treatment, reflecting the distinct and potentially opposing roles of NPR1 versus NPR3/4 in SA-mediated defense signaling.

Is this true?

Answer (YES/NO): NO